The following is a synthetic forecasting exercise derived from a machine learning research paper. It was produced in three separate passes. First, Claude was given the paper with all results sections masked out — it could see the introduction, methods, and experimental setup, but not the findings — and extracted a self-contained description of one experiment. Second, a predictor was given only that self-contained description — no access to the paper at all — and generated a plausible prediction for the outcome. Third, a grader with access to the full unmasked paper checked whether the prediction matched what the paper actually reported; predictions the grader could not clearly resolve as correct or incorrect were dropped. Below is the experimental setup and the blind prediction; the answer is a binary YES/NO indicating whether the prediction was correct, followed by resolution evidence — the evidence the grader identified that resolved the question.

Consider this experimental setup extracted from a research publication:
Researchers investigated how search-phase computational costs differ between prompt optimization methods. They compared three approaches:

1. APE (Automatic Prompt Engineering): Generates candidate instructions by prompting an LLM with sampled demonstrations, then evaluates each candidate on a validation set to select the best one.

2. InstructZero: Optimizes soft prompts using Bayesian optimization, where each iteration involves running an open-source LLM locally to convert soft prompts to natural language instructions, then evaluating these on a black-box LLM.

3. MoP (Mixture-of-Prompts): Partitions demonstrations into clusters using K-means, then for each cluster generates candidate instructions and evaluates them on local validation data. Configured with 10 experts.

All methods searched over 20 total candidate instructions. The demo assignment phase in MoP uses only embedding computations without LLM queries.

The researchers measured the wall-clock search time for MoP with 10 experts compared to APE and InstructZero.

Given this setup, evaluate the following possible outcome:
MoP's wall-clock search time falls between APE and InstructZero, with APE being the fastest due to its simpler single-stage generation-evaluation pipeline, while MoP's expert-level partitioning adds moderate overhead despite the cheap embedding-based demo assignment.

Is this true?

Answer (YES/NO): YES